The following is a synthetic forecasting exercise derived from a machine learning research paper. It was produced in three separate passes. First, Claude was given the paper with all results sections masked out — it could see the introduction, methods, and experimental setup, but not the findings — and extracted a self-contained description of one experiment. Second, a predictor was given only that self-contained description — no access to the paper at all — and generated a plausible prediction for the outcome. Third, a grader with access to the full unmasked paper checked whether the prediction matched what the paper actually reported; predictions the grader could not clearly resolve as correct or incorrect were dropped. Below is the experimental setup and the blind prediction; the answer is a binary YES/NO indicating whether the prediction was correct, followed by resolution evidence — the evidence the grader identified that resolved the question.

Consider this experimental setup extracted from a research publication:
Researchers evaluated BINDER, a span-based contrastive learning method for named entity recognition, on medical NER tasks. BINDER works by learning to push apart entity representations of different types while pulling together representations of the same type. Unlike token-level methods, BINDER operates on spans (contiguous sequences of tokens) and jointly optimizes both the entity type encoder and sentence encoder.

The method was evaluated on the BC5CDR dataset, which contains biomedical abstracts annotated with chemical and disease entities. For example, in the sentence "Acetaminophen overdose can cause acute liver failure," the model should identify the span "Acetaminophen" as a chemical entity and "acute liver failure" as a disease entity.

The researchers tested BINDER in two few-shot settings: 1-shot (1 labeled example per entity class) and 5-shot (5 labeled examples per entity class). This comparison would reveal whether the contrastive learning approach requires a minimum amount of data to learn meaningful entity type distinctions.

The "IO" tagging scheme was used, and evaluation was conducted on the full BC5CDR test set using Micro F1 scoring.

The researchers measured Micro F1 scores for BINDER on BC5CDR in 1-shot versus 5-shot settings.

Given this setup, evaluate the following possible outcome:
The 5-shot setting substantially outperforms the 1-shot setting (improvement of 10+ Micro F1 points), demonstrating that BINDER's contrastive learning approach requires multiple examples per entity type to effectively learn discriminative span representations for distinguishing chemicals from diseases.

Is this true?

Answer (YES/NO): YES